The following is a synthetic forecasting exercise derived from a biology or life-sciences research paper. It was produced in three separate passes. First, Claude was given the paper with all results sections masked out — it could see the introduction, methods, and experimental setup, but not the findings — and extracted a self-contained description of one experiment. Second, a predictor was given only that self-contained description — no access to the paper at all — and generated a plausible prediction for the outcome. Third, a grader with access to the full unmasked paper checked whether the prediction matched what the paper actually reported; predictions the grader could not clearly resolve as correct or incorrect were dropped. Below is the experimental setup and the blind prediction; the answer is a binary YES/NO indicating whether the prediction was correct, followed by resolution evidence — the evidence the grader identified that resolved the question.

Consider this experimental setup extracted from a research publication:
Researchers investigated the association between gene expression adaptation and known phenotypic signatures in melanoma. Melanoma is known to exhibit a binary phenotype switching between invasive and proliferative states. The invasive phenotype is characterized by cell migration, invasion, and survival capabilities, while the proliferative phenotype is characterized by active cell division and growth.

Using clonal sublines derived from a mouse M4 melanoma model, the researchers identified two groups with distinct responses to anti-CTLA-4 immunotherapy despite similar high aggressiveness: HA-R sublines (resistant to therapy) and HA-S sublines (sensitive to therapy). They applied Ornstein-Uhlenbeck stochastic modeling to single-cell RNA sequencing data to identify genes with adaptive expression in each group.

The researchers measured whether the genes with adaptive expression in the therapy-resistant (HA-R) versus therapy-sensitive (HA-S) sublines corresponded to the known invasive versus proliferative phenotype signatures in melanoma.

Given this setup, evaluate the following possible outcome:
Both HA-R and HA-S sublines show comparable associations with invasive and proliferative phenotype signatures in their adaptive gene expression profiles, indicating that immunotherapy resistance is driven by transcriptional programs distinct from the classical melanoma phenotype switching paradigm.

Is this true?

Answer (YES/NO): NO